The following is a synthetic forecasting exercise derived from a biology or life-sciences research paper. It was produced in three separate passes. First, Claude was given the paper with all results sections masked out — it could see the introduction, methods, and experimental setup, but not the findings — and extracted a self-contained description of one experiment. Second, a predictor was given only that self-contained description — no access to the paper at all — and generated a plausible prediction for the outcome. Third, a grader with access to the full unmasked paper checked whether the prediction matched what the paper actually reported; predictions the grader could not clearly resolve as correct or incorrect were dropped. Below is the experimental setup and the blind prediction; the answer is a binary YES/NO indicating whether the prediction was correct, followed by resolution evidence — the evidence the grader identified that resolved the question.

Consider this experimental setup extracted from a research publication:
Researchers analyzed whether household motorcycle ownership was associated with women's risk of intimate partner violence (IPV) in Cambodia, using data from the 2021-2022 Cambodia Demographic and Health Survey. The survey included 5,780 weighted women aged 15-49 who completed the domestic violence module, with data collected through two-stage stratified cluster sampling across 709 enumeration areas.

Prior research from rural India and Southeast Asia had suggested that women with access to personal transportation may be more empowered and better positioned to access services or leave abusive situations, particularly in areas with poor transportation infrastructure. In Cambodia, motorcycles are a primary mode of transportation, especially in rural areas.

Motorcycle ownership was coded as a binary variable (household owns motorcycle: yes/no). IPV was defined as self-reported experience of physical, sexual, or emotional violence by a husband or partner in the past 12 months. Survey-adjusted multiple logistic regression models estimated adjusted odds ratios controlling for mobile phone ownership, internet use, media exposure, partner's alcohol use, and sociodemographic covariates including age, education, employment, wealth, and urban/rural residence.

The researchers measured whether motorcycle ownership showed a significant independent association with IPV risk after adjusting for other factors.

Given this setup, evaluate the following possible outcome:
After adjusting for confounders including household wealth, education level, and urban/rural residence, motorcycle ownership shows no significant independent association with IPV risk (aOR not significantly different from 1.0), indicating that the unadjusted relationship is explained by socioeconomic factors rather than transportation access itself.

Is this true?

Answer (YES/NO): YES